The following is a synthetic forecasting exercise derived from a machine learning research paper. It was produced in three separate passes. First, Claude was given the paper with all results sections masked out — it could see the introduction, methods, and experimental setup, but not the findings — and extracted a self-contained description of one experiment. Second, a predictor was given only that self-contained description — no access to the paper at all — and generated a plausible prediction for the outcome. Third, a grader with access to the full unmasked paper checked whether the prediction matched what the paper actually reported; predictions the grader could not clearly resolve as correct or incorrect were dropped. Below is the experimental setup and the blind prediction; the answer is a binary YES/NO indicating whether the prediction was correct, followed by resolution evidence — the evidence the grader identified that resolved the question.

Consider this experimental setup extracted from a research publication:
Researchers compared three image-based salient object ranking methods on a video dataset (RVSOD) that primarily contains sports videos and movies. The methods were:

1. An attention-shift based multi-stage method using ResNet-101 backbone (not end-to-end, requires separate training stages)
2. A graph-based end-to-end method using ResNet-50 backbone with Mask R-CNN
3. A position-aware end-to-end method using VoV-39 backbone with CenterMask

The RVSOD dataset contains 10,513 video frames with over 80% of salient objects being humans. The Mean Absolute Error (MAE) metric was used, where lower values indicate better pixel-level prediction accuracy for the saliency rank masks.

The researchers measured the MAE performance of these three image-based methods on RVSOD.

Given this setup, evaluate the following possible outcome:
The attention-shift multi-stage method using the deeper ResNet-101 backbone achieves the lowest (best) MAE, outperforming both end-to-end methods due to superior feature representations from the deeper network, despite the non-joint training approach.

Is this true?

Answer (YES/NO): NO